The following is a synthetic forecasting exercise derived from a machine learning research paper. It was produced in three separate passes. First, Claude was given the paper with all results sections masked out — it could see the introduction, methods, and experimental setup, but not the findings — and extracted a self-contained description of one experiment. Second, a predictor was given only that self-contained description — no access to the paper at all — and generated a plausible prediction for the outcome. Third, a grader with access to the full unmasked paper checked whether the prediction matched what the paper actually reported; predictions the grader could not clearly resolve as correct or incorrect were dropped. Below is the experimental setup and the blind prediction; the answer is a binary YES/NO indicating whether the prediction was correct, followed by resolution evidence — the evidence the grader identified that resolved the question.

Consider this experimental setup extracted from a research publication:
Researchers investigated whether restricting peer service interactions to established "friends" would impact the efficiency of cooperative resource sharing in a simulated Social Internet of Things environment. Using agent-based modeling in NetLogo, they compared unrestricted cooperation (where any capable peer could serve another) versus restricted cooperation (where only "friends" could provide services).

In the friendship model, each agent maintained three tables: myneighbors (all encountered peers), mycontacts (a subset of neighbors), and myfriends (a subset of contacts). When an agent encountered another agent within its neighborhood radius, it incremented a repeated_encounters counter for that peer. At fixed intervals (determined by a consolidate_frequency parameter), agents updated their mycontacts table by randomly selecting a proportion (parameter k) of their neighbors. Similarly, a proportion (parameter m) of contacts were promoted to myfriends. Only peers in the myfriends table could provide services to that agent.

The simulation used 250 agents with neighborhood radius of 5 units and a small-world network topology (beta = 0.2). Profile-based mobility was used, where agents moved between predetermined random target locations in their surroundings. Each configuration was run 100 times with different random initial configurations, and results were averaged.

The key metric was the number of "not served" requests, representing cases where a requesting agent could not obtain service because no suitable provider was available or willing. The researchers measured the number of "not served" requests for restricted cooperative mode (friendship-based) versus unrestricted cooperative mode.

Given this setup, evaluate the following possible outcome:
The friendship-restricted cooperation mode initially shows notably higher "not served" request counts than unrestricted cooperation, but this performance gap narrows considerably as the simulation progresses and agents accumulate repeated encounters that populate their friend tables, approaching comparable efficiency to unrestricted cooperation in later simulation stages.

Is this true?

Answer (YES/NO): NO